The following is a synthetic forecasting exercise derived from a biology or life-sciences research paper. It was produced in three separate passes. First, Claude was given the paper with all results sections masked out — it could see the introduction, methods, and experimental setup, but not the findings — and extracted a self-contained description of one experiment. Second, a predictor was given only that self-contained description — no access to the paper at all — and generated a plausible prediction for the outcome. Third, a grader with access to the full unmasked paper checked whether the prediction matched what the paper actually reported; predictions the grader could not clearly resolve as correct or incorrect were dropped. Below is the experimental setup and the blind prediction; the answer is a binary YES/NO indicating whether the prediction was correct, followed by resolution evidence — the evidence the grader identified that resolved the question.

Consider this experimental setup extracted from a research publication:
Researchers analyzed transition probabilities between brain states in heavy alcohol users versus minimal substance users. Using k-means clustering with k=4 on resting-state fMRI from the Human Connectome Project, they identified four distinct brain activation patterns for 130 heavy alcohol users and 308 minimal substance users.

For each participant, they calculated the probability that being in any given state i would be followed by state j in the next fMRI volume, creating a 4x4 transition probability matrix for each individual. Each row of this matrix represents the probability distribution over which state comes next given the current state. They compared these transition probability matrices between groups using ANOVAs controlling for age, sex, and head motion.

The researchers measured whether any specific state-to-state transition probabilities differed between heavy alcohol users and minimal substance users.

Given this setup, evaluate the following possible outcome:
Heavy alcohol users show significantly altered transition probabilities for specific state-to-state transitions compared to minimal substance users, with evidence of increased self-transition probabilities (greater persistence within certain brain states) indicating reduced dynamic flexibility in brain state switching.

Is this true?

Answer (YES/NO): NO